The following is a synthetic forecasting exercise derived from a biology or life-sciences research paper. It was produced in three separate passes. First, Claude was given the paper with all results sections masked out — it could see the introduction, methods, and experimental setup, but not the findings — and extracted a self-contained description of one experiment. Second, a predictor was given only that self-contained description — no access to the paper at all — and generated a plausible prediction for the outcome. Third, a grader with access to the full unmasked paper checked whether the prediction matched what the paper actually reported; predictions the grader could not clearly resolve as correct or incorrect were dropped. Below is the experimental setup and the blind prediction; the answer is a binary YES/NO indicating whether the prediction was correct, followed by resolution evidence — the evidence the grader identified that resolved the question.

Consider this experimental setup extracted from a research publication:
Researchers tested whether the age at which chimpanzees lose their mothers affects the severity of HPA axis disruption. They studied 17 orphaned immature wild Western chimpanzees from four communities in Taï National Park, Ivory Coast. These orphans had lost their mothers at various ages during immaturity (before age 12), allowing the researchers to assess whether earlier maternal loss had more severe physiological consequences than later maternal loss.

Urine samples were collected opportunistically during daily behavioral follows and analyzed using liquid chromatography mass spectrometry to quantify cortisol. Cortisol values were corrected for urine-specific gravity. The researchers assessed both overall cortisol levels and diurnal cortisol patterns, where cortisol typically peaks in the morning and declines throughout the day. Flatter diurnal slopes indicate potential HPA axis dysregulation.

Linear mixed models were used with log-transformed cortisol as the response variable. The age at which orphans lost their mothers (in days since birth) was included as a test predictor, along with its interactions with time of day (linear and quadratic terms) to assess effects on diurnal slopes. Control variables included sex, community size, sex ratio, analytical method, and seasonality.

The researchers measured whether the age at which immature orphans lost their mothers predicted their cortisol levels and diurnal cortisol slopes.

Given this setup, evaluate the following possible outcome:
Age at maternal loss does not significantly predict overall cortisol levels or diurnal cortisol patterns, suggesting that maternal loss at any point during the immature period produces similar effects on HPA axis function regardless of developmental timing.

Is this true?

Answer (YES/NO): NO